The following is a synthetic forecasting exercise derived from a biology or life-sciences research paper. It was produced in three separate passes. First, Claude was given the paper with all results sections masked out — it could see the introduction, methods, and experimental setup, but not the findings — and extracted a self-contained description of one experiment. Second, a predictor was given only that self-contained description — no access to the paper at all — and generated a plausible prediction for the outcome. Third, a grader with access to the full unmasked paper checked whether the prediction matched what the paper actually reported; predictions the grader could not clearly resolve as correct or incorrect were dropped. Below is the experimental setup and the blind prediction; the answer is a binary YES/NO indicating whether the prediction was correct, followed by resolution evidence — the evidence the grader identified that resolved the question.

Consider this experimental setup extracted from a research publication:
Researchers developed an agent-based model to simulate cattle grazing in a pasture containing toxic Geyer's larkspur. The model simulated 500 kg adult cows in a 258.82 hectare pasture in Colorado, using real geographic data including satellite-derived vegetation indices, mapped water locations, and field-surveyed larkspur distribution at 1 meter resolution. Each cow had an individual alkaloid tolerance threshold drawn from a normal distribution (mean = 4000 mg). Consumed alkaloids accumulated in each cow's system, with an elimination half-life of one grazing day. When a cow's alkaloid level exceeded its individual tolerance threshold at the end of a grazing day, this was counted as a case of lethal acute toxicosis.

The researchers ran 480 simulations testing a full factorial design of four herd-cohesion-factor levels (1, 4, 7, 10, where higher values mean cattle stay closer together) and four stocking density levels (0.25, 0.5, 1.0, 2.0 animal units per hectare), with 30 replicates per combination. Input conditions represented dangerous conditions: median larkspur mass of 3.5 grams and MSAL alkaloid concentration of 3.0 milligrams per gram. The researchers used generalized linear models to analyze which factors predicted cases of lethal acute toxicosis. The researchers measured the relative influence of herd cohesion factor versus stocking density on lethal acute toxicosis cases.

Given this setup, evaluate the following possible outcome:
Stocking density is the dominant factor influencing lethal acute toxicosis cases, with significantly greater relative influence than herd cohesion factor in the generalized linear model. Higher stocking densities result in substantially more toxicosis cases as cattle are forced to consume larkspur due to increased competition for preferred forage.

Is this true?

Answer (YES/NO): NO